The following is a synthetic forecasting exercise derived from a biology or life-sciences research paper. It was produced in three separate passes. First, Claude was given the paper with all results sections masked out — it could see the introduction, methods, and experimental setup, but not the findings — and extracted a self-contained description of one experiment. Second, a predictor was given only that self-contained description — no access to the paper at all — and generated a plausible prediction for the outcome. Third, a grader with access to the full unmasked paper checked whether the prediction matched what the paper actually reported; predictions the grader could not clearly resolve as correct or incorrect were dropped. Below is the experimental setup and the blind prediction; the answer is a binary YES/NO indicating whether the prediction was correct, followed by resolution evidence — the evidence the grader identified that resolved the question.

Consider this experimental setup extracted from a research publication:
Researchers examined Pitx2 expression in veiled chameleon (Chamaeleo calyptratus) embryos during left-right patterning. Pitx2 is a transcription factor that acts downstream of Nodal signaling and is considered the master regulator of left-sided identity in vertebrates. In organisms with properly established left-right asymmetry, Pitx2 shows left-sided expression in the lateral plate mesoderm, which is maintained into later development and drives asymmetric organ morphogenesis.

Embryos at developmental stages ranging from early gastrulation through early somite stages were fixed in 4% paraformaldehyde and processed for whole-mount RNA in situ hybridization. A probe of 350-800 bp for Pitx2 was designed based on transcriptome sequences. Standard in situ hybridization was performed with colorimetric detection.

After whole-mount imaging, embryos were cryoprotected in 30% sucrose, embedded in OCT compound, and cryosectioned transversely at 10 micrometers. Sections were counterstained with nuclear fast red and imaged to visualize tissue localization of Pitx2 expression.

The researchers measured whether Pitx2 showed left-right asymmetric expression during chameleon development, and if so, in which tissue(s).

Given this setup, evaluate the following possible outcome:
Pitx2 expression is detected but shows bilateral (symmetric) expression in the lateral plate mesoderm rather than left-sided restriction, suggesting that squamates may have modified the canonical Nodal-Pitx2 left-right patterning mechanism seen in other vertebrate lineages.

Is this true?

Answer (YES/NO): NO